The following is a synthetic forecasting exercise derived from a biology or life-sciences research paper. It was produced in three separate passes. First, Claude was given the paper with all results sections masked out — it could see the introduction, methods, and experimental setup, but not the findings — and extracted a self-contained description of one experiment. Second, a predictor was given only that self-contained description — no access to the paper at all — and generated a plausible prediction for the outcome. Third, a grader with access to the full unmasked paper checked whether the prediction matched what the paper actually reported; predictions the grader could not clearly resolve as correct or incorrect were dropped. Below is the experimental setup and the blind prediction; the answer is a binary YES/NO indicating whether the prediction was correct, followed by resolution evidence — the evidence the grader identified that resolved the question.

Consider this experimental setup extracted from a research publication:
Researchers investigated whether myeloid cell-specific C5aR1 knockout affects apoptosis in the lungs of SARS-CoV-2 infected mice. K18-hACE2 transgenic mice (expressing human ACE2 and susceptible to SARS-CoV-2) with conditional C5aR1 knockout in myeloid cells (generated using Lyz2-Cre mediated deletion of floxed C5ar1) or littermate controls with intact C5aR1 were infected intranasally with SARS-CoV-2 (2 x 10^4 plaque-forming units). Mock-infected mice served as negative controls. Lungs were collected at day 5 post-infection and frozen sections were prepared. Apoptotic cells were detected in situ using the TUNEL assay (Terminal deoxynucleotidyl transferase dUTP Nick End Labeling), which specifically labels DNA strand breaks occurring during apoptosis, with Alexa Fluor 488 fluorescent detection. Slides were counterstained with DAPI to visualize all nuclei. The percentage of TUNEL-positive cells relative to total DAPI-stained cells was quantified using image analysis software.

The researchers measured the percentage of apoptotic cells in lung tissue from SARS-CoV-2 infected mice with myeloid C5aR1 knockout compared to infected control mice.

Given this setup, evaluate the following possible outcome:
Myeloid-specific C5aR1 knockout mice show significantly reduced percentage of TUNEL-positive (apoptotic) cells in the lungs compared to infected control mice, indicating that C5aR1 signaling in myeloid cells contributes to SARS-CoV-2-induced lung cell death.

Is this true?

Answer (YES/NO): YES